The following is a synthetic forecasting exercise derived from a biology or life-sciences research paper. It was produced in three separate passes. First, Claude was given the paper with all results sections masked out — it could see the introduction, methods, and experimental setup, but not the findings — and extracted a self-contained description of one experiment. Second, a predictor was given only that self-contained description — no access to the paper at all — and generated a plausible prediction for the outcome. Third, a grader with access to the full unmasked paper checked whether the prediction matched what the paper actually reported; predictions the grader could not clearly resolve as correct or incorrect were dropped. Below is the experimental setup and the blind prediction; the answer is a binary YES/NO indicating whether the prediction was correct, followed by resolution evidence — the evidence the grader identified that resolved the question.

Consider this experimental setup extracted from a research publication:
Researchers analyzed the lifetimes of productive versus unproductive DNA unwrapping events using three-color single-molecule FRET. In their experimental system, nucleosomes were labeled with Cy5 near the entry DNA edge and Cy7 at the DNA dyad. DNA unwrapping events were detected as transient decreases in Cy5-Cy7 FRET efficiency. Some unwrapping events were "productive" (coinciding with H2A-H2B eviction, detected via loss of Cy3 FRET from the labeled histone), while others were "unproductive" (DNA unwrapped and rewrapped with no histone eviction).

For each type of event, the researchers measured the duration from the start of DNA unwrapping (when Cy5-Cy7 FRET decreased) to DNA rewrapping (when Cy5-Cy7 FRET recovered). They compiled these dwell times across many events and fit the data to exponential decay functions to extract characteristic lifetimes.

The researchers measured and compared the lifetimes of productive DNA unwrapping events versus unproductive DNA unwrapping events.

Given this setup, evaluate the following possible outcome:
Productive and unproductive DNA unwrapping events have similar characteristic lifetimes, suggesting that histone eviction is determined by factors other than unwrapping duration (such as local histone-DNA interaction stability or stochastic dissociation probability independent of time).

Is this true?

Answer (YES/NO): NO